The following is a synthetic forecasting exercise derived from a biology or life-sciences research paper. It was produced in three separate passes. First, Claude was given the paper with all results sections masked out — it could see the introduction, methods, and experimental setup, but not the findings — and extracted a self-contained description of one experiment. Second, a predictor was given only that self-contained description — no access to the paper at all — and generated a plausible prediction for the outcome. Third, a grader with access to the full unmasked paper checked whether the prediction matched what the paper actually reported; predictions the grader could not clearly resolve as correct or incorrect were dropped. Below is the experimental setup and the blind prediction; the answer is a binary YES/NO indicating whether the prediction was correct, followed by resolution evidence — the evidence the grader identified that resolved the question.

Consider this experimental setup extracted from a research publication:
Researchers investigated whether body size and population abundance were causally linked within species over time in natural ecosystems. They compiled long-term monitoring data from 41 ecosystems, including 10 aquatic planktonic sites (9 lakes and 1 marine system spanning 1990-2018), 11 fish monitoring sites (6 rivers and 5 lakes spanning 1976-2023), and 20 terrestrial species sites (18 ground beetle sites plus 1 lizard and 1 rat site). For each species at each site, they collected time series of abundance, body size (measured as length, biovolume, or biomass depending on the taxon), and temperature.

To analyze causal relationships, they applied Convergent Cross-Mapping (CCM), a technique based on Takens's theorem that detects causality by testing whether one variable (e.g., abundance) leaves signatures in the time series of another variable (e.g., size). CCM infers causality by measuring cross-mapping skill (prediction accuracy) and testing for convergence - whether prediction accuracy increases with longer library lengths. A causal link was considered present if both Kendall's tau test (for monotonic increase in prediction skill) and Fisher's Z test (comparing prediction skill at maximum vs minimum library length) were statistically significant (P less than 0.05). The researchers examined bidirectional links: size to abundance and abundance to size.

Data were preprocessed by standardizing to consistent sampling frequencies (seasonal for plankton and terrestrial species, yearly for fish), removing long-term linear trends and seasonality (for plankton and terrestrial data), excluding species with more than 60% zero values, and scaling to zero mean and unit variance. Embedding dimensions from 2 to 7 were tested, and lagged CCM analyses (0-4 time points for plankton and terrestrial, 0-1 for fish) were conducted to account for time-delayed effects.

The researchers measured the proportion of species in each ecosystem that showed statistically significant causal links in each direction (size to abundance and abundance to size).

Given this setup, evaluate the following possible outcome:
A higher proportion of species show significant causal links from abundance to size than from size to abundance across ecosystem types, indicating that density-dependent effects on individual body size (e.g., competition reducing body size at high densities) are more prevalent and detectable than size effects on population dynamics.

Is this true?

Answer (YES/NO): NO